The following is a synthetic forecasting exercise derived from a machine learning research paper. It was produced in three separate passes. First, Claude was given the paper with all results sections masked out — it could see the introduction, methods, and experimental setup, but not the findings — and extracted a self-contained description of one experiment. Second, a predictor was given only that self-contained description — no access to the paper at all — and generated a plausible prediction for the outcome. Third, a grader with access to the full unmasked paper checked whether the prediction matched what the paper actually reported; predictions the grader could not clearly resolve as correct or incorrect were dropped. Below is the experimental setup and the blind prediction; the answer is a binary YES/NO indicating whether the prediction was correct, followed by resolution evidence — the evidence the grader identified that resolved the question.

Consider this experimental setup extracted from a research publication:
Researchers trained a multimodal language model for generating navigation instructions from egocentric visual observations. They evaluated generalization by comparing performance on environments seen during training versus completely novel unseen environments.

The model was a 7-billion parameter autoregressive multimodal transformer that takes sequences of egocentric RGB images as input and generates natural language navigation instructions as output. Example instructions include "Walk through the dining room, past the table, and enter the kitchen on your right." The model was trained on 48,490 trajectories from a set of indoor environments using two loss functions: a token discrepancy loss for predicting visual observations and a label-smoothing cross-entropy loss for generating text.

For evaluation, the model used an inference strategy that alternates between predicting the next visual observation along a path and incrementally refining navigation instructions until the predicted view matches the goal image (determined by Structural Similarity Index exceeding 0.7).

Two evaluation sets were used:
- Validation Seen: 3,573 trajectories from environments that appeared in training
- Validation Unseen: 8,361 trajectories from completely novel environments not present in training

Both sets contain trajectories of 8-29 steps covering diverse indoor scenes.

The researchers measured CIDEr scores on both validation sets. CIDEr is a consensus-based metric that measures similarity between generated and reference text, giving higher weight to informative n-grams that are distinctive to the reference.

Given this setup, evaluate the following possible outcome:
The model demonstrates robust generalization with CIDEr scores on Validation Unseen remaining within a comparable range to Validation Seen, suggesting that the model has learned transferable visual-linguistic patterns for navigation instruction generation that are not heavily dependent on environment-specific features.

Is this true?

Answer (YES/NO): YES